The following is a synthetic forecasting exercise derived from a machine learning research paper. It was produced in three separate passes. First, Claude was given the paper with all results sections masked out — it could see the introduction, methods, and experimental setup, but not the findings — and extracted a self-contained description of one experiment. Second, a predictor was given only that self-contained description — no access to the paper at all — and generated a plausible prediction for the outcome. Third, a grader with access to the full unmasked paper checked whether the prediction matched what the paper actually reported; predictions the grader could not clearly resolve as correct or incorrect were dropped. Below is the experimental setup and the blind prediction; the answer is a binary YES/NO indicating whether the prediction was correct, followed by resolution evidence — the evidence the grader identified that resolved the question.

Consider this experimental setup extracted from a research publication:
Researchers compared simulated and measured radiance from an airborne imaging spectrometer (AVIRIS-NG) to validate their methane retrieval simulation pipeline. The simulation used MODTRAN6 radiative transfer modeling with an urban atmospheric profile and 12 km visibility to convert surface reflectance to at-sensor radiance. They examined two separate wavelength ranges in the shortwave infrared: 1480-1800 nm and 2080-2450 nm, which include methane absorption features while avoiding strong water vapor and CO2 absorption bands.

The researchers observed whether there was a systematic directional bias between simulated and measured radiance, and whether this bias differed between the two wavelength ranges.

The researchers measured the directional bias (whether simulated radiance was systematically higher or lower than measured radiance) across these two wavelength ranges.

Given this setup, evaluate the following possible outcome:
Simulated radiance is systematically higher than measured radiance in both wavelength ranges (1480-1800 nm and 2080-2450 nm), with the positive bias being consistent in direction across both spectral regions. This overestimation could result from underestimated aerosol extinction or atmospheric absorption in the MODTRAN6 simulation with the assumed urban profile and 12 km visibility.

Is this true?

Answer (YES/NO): NO